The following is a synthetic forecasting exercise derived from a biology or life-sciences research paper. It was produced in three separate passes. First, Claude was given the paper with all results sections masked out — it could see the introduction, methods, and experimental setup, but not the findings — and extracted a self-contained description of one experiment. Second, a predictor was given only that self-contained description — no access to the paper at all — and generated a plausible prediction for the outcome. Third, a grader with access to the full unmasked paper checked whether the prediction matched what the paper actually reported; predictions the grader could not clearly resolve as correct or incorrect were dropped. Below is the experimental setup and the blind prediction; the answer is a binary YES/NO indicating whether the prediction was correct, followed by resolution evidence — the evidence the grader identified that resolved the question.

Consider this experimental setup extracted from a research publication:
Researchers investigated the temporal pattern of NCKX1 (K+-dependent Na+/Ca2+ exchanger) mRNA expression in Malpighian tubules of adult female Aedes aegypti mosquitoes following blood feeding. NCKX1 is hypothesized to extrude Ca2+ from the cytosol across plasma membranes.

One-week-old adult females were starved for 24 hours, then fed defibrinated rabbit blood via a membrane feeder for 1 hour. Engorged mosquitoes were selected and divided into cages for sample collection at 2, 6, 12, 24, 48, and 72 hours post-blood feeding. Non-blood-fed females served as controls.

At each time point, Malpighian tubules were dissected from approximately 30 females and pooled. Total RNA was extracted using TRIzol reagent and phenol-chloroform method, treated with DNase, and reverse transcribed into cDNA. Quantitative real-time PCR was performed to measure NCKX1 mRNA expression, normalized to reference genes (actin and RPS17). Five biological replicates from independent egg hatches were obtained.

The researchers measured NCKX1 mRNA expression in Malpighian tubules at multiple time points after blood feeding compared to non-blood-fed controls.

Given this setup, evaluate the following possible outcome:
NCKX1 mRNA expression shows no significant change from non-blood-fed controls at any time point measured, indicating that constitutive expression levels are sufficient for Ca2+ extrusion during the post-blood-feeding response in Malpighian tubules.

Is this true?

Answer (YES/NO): NO